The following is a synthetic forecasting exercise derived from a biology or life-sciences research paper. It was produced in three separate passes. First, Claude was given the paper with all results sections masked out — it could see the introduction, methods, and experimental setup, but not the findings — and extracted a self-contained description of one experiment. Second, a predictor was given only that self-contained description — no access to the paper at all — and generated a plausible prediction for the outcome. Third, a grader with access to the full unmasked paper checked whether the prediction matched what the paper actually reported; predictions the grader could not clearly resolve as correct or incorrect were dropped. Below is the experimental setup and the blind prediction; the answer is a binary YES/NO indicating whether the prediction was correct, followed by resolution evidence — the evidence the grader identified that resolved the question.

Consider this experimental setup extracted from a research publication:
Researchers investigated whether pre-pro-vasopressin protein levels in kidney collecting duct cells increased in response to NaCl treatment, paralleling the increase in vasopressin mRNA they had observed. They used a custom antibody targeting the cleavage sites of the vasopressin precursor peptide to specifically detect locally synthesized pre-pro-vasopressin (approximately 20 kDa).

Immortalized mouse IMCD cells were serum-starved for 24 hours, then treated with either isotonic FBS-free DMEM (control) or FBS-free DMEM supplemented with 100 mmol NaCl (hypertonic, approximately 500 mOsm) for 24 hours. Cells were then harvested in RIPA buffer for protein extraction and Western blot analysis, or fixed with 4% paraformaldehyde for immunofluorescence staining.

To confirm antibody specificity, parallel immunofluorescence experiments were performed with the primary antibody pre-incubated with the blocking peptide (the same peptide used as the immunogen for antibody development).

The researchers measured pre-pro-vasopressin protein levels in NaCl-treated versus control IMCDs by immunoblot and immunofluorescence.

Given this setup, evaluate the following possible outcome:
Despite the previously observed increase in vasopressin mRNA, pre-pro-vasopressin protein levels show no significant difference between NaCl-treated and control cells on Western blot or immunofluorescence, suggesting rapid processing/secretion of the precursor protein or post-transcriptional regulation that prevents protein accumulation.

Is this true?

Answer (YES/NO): NO